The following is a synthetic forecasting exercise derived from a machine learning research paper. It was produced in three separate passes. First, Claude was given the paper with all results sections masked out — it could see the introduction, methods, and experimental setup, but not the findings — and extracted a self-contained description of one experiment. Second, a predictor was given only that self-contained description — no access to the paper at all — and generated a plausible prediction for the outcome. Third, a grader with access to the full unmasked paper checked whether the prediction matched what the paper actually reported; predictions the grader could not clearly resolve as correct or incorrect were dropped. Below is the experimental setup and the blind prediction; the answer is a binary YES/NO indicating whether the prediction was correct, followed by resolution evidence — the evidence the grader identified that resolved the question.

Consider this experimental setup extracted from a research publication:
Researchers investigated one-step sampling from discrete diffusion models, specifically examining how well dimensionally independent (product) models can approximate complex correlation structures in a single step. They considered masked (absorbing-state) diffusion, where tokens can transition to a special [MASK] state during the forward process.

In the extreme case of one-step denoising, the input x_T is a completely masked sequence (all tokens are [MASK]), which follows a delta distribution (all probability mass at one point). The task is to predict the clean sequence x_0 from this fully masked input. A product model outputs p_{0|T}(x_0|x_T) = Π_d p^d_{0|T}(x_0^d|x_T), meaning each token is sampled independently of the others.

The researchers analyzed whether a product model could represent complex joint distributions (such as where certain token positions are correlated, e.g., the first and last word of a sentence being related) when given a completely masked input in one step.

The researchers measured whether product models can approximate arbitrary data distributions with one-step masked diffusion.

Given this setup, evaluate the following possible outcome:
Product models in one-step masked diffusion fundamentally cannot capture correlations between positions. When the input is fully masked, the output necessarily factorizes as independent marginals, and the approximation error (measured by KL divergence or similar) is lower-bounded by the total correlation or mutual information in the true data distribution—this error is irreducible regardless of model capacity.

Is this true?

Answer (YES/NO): NO